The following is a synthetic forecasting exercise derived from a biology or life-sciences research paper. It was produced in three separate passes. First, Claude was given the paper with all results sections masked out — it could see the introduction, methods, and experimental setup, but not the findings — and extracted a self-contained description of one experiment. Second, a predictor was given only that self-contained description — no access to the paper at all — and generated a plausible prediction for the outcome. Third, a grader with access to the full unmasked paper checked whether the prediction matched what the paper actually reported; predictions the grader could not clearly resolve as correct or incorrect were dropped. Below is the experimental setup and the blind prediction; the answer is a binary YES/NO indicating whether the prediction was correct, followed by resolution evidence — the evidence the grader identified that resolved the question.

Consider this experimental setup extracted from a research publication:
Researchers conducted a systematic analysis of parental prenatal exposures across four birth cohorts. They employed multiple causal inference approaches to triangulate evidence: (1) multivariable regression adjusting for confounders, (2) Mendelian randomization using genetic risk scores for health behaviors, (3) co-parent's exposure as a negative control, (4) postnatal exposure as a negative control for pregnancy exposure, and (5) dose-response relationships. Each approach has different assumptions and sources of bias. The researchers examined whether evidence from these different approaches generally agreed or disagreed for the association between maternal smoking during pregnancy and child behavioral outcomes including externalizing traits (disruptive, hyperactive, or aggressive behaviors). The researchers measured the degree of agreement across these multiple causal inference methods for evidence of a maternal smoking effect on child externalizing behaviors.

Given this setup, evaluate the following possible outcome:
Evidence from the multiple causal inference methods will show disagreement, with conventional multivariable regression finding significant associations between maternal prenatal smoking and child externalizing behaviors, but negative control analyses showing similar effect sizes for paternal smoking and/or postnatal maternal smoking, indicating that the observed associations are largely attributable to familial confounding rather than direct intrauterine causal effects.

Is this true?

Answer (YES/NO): NO